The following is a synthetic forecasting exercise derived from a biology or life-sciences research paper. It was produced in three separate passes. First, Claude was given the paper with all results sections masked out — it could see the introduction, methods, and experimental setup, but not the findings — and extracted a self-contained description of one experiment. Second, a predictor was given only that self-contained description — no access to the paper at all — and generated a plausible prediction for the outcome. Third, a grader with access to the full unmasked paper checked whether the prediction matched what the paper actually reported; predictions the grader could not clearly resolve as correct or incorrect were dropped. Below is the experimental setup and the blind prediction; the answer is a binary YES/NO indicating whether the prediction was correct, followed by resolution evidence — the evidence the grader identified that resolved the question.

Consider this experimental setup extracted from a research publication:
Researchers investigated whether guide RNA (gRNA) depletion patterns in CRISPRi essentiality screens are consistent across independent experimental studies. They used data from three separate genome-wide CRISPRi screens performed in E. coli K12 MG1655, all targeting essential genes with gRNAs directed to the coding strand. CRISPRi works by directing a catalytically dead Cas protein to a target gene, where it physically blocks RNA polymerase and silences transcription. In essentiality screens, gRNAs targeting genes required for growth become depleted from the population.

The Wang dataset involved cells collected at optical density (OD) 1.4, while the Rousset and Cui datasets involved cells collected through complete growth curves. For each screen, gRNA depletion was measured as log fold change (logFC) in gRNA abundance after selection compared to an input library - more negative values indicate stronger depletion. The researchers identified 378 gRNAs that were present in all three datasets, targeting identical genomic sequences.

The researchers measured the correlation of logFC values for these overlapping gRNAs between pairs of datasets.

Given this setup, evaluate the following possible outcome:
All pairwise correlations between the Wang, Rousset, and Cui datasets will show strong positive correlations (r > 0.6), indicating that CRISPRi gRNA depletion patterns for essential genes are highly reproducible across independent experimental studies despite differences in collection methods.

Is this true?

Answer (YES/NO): YES